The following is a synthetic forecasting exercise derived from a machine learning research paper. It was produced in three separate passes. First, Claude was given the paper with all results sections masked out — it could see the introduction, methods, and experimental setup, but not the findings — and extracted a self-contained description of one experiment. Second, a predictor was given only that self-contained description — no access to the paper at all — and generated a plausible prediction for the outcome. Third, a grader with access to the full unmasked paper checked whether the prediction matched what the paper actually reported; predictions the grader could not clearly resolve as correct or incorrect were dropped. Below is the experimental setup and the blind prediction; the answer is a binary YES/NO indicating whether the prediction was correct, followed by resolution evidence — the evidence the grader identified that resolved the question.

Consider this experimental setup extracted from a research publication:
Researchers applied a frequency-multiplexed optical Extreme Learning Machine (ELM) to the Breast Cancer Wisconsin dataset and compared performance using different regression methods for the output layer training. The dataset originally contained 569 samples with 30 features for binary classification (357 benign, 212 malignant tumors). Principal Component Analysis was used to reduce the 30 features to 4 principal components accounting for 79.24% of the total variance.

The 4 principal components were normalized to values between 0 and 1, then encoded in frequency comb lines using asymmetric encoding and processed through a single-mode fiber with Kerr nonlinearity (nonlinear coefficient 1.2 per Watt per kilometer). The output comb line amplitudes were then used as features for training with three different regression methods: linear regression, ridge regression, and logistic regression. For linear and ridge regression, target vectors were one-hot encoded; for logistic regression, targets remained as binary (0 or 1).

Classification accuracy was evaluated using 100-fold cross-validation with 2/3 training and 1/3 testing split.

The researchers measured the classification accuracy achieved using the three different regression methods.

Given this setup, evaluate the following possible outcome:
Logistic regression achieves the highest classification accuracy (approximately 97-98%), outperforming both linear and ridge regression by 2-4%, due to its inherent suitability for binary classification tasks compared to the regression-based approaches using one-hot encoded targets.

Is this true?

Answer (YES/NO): NO